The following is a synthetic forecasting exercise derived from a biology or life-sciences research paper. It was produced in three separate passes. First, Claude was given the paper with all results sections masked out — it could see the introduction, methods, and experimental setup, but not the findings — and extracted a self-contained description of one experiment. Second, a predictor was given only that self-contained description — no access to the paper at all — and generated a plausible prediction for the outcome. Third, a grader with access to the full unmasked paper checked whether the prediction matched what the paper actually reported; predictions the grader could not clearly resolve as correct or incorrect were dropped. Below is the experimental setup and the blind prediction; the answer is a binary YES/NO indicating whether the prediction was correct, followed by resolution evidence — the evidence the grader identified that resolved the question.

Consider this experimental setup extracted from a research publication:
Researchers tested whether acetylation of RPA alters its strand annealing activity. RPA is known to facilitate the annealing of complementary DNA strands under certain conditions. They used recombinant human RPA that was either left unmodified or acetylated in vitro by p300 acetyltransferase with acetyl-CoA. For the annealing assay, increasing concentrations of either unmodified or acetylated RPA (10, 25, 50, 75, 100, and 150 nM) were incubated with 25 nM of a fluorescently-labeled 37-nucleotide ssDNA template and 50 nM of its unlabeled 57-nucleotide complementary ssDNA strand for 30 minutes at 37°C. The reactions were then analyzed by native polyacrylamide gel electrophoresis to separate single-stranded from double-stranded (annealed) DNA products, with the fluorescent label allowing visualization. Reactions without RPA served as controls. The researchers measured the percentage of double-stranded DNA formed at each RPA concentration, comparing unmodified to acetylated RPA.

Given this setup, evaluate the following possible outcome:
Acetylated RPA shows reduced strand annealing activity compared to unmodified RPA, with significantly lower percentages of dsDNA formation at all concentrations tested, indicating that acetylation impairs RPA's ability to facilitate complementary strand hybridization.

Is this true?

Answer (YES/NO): NO